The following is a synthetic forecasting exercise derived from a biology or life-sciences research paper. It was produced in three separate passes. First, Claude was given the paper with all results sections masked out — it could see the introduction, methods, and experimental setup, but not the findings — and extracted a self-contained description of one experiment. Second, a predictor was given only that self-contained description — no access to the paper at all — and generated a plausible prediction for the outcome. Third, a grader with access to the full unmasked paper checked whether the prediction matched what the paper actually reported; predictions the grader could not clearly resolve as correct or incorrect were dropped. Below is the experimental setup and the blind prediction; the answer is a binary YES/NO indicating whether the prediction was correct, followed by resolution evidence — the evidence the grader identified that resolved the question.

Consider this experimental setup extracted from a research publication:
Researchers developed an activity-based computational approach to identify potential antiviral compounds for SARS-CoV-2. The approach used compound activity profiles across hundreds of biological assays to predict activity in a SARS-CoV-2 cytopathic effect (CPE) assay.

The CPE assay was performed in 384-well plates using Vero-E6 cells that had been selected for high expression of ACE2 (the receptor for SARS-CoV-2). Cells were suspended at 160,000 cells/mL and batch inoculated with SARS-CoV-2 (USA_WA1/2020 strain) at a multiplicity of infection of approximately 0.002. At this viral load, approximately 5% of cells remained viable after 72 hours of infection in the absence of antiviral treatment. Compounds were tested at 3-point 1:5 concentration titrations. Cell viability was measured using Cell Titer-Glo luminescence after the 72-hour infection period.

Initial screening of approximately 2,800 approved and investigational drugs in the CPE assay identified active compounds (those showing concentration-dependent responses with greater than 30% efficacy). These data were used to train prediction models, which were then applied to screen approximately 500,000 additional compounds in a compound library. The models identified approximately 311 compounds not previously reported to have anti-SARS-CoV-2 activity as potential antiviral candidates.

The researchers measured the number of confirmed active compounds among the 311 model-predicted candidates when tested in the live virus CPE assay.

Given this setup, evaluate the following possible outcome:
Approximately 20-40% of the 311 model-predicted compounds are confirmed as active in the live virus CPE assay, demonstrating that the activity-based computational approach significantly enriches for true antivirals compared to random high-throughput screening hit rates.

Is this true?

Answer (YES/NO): YES